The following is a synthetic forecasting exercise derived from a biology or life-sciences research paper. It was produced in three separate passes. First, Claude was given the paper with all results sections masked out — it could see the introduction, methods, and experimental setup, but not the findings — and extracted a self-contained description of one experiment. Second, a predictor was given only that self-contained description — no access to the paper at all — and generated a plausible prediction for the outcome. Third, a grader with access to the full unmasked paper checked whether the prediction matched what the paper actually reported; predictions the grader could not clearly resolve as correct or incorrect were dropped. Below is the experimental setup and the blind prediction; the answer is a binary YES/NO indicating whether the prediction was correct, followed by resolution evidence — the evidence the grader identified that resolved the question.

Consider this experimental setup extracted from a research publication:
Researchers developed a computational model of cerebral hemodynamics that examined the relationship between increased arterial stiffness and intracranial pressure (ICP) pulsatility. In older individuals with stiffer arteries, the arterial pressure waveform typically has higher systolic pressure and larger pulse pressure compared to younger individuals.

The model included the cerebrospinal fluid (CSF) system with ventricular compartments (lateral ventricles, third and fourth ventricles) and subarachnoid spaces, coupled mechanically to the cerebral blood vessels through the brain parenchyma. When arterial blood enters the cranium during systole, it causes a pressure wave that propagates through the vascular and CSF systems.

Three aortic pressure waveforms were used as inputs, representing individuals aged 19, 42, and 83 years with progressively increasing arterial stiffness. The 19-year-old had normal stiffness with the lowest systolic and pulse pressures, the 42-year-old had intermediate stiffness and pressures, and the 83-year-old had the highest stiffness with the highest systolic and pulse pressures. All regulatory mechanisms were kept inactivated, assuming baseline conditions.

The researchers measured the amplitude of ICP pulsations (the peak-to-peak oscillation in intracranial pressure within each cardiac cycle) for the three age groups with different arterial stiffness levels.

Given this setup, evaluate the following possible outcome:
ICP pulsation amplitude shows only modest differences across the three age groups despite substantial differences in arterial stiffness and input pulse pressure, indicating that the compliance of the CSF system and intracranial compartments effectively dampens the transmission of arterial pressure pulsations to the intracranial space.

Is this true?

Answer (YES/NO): NO